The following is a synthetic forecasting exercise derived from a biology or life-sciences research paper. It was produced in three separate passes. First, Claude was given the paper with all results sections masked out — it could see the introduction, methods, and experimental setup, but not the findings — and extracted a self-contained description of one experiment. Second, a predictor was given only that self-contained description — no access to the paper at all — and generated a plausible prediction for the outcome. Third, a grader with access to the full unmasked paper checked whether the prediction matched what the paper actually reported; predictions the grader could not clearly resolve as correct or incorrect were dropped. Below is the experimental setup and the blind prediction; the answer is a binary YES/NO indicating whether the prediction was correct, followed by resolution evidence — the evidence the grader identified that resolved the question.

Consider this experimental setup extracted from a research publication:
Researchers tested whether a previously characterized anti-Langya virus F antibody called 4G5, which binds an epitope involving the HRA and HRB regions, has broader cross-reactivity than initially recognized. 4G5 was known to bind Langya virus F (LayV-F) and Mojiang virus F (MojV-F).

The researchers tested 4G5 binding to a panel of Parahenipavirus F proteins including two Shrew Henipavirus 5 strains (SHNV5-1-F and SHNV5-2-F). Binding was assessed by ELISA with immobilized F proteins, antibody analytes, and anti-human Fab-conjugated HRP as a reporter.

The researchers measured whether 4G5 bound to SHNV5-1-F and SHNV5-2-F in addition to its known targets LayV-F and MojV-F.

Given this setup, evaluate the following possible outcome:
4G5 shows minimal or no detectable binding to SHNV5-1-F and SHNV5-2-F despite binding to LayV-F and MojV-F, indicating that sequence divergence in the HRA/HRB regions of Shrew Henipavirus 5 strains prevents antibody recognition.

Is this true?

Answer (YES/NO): NO